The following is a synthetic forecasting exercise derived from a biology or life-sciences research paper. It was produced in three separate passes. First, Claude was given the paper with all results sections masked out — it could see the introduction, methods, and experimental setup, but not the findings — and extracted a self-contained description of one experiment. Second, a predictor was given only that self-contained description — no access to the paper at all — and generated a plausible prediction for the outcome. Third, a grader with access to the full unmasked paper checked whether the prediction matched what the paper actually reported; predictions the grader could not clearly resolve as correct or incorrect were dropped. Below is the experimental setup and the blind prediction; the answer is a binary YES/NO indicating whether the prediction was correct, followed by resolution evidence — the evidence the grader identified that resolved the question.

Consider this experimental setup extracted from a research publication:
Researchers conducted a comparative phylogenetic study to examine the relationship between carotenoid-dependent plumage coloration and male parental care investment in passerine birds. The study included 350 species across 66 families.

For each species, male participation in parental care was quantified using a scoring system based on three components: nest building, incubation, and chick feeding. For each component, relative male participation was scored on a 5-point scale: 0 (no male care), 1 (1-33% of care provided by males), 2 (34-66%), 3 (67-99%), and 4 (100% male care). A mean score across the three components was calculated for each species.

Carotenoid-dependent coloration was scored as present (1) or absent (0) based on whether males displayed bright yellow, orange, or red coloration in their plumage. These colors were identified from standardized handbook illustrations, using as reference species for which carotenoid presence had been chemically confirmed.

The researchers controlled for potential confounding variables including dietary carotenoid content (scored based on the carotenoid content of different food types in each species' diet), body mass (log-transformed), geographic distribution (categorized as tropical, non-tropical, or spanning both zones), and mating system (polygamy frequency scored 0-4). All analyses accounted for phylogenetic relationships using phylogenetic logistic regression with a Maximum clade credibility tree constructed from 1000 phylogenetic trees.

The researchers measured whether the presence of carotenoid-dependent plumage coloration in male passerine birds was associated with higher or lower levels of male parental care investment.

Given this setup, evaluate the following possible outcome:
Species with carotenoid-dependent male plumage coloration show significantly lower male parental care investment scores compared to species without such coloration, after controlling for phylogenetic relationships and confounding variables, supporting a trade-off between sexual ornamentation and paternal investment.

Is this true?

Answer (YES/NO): YES